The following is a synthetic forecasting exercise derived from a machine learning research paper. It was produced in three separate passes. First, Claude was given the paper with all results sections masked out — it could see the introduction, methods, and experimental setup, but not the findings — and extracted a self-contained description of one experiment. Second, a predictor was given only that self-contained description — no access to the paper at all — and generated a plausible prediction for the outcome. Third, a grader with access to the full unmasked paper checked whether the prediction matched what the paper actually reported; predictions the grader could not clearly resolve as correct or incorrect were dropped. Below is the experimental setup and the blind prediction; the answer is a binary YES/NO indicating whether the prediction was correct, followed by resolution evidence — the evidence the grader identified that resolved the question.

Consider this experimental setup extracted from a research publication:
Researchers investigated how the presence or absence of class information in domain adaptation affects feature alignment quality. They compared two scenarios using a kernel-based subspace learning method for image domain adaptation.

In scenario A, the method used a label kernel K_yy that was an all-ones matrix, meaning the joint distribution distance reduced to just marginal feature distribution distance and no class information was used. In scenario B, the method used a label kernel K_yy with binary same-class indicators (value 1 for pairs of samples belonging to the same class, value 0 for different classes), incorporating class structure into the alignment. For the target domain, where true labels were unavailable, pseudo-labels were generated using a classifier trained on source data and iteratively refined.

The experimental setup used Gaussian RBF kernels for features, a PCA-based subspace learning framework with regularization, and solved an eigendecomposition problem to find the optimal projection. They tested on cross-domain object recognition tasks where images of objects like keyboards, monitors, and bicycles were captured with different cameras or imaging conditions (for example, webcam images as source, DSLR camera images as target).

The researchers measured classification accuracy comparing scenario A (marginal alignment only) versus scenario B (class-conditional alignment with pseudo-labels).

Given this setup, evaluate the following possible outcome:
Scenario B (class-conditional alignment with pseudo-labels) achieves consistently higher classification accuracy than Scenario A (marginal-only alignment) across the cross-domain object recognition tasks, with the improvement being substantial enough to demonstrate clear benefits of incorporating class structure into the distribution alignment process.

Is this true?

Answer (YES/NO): NO